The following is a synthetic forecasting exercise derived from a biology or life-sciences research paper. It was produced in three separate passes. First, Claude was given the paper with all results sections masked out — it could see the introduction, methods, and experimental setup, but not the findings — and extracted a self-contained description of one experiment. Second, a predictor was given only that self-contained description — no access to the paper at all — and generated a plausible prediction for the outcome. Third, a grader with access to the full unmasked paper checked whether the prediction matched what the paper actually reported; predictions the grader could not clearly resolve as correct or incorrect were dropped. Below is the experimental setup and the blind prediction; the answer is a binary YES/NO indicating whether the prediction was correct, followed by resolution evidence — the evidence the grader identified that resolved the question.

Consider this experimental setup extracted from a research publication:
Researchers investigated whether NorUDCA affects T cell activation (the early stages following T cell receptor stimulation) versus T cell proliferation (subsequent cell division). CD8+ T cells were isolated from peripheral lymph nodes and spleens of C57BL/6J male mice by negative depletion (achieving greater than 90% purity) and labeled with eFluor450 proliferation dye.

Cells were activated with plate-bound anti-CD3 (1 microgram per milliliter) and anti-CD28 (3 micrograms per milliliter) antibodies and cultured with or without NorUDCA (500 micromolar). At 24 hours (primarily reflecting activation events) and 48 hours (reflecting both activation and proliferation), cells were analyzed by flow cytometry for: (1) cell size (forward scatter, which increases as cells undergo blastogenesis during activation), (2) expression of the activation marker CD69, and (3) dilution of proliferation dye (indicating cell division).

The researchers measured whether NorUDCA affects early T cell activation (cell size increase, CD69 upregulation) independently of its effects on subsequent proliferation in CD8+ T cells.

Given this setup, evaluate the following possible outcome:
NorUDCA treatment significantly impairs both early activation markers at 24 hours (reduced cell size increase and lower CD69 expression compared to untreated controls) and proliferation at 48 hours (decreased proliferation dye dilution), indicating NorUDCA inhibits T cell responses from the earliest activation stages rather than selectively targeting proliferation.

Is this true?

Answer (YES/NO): NO